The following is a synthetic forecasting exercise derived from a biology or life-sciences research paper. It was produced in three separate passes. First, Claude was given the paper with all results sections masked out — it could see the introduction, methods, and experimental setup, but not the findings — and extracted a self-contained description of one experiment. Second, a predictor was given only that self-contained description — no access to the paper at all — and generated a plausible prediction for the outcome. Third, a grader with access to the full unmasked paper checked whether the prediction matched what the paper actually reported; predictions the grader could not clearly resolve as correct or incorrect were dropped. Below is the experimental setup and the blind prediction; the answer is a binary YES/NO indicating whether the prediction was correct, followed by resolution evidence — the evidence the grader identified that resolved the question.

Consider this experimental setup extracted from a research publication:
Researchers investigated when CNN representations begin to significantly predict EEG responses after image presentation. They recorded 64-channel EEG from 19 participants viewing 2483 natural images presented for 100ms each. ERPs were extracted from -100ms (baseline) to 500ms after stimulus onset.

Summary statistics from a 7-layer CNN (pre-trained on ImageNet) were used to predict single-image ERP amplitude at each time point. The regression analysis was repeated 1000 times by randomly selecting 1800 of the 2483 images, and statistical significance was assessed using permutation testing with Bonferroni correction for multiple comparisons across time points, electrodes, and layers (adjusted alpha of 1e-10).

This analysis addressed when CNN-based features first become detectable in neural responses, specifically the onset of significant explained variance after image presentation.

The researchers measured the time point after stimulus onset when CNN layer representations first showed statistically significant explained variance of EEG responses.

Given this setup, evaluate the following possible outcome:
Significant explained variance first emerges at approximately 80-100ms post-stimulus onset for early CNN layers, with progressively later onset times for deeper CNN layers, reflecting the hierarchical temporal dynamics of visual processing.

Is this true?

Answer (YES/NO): NO